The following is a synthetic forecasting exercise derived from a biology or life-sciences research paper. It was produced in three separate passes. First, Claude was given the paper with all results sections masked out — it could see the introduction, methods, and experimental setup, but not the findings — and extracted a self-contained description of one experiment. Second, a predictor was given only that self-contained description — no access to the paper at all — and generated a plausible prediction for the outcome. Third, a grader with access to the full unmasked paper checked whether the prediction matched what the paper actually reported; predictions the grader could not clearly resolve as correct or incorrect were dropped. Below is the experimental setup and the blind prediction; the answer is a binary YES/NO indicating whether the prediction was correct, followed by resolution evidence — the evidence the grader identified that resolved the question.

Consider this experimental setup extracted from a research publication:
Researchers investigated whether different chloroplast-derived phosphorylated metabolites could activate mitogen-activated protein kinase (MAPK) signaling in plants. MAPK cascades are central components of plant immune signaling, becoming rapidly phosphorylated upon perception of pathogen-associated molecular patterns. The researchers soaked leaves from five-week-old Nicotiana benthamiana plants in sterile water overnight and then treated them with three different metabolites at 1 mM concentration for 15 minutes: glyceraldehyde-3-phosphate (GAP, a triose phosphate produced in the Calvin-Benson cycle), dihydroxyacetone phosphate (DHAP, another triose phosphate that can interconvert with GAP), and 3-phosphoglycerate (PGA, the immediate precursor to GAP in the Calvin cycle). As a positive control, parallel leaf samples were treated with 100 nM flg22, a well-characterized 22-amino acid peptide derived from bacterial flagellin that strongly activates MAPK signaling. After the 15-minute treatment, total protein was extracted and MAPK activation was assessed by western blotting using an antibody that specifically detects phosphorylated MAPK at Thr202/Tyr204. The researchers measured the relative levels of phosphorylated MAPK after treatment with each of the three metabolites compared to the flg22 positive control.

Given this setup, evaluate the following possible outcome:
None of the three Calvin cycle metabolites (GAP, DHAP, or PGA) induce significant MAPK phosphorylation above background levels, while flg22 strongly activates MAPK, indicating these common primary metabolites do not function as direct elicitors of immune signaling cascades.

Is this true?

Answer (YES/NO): NO